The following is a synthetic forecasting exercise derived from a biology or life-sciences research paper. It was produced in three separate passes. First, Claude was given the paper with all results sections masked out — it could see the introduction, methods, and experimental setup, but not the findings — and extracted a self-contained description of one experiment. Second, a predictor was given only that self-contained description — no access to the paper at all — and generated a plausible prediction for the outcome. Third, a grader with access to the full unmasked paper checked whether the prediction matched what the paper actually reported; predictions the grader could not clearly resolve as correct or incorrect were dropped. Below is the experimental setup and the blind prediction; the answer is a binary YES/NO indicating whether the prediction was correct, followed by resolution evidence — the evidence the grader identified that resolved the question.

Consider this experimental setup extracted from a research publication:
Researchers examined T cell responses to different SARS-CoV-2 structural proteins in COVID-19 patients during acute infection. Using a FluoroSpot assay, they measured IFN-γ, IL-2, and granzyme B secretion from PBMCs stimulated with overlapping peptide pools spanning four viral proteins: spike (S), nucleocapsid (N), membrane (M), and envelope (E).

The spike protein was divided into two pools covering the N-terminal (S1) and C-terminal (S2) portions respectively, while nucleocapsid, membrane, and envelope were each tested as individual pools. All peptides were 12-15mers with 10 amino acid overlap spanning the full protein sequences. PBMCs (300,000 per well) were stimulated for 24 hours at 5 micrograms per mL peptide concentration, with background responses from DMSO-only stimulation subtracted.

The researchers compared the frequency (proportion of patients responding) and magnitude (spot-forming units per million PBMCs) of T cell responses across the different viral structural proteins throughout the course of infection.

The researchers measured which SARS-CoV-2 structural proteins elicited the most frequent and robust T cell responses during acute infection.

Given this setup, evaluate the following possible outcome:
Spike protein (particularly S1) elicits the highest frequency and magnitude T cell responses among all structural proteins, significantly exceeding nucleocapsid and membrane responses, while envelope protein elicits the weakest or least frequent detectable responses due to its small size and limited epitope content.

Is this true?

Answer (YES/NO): NO